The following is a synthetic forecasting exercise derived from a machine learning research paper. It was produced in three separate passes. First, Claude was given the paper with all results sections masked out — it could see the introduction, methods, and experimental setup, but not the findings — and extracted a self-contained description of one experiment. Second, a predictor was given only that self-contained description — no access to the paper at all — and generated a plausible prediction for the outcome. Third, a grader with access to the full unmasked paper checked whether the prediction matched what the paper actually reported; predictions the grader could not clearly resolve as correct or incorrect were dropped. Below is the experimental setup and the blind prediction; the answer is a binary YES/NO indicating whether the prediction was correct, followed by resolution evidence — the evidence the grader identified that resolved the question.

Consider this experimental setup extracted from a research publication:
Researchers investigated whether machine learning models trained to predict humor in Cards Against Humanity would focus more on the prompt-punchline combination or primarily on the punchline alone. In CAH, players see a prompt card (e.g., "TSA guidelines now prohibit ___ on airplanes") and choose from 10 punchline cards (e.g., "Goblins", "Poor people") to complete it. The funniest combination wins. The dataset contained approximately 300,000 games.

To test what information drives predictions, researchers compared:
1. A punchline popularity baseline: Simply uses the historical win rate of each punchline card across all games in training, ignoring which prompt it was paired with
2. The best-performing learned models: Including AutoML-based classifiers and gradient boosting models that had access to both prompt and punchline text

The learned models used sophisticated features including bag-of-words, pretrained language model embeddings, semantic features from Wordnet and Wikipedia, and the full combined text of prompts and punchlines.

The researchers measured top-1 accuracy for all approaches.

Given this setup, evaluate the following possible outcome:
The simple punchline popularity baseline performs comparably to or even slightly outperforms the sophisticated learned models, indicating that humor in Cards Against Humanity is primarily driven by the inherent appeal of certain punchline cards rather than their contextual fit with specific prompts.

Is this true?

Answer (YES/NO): YES